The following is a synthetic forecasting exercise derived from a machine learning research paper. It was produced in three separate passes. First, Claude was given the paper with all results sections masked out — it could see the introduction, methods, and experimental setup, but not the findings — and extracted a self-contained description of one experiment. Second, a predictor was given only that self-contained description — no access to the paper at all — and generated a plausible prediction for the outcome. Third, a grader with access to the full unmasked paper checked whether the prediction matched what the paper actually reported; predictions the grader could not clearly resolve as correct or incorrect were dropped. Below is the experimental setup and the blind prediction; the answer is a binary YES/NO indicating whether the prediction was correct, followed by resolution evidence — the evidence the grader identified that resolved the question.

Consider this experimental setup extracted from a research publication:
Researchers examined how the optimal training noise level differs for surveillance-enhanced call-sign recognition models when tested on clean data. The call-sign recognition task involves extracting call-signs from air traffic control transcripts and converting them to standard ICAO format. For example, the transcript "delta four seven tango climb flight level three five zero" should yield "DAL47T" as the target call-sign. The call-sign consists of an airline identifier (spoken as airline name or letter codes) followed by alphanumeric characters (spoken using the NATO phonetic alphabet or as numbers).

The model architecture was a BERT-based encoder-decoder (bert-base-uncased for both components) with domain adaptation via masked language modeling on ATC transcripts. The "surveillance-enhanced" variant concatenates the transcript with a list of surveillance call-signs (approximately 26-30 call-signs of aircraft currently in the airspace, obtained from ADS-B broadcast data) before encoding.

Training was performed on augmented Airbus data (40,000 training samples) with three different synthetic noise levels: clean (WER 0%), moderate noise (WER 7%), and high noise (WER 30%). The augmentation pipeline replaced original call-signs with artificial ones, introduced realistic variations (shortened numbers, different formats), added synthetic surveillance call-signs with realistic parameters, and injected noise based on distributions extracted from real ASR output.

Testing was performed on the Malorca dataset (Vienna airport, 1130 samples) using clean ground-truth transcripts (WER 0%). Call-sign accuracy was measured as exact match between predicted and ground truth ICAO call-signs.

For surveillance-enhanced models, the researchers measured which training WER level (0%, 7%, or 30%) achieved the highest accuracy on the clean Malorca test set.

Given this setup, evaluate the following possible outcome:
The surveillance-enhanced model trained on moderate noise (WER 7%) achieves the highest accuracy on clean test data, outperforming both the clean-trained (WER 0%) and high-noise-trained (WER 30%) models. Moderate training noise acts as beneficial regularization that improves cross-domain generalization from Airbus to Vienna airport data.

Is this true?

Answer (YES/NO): YES